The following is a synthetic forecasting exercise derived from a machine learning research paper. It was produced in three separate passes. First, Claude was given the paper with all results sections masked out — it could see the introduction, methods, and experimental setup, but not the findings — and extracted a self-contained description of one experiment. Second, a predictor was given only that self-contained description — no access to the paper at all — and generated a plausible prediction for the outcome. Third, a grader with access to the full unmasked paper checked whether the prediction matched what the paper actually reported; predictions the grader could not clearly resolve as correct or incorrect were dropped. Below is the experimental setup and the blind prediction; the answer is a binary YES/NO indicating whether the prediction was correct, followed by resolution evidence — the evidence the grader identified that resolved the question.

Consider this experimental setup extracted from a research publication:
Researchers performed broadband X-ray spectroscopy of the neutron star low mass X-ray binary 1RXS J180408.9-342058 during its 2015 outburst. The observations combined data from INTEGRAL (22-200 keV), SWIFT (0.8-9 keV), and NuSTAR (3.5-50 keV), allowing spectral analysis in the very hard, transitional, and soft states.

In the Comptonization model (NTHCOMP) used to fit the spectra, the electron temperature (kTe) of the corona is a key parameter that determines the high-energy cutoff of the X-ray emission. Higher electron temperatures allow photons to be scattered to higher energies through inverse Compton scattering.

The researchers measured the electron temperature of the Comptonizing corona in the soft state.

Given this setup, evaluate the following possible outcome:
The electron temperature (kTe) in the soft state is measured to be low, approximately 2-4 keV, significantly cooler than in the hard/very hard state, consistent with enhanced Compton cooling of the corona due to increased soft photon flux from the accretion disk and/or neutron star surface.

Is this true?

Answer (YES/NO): YES